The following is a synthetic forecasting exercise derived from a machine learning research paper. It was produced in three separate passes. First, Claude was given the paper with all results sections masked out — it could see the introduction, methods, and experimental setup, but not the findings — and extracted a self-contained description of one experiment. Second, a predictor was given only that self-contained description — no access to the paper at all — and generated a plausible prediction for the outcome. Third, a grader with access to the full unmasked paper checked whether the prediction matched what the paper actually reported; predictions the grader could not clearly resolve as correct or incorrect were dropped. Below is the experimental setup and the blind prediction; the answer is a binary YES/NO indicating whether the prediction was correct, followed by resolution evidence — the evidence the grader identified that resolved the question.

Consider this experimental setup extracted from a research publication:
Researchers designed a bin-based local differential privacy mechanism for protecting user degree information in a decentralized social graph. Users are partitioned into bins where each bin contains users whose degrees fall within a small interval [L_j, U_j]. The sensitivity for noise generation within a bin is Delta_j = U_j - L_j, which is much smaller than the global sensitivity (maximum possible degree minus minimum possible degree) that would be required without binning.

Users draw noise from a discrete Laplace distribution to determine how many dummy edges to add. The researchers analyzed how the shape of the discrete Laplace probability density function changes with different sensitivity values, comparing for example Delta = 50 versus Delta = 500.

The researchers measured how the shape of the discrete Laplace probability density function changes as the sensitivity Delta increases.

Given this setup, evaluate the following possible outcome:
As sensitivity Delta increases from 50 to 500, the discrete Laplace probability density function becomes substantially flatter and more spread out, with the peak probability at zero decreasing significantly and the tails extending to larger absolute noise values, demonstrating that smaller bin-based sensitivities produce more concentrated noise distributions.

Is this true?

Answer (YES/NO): YES